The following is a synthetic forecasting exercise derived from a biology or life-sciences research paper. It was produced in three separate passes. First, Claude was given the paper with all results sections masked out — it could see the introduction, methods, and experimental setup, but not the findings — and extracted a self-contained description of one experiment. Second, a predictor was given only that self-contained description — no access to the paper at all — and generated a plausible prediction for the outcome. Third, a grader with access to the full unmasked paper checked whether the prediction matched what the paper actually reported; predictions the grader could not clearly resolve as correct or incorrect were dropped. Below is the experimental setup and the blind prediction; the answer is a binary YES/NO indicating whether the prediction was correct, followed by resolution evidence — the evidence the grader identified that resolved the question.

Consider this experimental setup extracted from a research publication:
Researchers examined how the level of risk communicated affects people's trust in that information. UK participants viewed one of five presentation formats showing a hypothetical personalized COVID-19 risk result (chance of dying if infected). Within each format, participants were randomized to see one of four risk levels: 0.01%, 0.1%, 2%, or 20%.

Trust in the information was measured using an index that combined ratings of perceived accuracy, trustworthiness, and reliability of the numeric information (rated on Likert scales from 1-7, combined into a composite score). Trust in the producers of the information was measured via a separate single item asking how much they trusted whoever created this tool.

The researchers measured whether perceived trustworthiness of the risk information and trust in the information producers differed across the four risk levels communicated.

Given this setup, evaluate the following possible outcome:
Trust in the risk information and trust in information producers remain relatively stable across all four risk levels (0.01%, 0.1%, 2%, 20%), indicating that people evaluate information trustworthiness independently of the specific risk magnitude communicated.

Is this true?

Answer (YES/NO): NO